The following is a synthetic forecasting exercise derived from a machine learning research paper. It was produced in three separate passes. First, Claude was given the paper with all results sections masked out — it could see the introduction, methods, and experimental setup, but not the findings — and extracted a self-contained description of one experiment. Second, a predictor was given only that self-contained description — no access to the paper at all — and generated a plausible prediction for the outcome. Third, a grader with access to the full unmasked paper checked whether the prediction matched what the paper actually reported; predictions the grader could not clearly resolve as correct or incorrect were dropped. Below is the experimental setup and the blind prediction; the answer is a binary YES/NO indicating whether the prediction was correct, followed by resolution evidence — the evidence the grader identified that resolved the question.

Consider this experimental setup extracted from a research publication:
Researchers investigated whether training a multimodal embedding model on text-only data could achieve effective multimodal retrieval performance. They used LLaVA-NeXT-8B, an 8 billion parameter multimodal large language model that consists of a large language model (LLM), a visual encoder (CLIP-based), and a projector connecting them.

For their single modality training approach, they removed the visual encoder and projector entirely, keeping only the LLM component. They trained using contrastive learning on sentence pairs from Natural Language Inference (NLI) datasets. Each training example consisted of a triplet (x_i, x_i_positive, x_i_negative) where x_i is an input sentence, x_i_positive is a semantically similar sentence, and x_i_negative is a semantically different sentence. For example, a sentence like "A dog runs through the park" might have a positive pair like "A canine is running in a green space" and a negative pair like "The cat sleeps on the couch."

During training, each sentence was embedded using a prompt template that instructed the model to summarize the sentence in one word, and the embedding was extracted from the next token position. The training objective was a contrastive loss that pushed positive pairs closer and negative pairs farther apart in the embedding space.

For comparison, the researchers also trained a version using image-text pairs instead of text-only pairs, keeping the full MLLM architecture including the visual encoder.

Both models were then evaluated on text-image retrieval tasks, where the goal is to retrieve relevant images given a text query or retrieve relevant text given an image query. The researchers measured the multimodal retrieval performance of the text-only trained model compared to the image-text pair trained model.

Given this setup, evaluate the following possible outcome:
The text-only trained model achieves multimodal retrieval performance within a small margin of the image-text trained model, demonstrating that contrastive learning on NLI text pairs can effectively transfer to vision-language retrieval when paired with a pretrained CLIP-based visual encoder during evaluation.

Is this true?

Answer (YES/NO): NO